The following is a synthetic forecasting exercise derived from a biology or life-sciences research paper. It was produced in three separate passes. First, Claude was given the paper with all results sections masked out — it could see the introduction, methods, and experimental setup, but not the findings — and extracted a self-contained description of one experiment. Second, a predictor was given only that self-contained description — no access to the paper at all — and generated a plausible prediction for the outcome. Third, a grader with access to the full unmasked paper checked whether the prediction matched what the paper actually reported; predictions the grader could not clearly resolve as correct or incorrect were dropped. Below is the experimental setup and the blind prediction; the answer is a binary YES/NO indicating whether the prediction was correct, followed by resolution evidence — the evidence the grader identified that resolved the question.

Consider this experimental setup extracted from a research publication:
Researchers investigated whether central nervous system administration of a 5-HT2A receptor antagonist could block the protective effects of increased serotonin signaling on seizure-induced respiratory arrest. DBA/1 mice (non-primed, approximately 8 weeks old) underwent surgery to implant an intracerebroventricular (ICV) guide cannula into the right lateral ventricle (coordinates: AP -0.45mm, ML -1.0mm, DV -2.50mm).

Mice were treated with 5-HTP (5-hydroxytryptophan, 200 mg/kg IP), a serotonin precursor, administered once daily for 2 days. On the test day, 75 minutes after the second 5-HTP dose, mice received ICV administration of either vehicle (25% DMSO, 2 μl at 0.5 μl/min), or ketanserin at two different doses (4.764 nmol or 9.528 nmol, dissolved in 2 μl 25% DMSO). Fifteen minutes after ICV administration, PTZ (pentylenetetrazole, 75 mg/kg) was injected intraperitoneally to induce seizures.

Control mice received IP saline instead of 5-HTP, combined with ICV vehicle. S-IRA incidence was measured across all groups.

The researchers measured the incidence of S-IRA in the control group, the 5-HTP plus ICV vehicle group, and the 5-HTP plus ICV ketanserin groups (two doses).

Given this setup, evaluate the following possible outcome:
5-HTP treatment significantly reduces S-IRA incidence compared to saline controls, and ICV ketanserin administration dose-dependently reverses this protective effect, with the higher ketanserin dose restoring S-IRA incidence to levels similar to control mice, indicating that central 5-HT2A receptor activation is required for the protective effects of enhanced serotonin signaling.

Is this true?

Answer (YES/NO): NO